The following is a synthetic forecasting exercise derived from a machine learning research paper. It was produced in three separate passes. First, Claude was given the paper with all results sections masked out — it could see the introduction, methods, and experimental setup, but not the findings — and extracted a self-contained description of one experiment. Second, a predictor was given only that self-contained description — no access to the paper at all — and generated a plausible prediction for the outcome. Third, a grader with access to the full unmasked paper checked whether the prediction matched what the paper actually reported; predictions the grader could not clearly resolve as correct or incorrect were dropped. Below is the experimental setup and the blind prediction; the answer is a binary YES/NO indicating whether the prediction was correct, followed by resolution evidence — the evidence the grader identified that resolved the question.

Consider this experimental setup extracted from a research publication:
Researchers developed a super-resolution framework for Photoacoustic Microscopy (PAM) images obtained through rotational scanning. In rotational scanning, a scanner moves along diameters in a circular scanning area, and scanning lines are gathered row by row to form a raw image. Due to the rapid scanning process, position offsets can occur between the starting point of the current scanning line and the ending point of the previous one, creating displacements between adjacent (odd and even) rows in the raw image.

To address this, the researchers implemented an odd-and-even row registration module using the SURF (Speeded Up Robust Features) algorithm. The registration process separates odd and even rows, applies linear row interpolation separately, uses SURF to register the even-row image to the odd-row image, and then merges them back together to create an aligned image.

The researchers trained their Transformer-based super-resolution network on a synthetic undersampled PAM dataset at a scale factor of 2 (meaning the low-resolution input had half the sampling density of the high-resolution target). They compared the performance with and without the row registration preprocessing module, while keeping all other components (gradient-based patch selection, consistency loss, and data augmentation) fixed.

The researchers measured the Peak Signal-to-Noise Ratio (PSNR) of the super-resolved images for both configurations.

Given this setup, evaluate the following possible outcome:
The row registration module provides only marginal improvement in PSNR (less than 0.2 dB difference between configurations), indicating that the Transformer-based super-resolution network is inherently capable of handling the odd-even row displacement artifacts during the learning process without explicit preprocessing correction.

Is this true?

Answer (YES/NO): NO